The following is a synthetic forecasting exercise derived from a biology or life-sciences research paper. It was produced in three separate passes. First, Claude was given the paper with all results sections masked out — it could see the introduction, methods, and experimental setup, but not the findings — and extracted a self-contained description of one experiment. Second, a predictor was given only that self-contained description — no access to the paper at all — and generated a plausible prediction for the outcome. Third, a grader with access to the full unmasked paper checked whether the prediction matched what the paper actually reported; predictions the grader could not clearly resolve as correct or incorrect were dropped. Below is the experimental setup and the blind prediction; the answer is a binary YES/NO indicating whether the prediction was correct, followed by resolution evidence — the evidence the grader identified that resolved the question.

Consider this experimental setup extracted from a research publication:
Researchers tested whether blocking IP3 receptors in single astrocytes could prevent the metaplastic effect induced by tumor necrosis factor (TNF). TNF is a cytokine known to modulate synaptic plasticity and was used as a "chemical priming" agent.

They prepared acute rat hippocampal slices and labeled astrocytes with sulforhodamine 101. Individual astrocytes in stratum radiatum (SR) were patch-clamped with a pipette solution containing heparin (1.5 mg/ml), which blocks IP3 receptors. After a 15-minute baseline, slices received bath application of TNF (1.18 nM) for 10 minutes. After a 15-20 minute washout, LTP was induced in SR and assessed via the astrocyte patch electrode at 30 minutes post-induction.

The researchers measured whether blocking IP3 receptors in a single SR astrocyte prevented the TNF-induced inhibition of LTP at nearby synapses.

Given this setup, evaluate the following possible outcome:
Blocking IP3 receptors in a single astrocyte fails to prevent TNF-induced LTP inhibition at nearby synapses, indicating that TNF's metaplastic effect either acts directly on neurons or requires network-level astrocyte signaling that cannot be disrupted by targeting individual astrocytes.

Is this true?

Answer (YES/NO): NO